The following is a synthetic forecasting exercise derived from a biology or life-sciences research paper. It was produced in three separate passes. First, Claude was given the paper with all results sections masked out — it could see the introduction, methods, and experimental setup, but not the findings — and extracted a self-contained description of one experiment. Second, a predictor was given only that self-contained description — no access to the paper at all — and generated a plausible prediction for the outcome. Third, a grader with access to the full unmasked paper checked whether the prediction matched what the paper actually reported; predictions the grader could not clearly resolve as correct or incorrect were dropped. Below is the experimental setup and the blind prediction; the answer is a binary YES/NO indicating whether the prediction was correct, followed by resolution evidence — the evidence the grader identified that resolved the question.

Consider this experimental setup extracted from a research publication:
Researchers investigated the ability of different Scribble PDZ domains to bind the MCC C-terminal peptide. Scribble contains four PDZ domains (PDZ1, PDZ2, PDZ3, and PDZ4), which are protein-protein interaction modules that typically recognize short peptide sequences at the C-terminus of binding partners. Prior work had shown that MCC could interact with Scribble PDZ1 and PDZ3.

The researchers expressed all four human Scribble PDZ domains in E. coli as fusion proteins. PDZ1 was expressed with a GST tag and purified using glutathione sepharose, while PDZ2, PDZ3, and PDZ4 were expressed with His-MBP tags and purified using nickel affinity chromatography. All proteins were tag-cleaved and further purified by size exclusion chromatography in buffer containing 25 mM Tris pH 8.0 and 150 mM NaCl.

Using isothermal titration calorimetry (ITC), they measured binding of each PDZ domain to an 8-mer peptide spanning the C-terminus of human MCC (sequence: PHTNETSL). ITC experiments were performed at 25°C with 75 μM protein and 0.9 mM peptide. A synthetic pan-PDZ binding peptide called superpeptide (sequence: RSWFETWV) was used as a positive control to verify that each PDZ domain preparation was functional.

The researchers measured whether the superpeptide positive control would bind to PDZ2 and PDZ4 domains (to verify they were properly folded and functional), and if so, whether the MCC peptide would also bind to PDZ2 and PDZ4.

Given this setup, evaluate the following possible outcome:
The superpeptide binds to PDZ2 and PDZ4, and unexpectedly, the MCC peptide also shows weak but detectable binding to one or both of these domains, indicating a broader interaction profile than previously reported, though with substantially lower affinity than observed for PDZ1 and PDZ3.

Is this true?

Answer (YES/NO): NO